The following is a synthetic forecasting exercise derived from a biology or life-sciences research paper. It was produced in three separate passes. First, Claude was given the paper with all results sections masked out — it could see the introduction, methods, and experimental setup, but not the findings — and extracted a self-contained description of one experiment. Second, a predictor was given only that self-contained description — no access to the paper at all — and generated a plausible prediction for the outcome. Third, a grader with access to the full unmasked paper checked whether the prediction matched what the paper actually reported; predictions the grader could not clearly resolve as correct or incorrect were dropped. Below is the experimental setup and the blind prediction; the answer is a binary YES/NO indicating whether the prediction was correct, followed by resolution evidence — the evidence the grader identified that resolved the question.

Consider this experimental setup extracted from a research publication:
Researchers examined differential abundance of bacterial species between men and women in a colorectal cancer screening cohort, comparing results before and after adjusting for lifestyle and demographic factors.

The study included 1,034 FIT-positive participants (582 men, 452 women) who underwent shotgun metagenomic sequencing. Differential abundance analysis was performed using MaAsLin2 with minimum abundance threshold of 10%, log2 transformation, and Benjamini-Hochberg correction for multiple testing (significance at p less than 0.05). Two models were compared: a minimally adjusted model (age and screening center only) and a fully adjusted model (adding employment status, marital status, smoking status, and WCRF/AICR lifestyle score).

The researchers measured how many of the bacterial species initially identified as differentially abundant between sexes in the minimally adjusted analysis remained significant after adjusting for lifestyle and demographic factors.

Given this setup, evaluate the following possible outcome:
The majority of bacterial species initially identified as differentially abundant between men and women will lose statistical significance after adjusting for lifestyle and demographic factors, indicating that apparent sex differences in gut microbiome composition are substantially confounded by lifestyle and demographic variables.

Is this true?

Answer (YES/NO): NO